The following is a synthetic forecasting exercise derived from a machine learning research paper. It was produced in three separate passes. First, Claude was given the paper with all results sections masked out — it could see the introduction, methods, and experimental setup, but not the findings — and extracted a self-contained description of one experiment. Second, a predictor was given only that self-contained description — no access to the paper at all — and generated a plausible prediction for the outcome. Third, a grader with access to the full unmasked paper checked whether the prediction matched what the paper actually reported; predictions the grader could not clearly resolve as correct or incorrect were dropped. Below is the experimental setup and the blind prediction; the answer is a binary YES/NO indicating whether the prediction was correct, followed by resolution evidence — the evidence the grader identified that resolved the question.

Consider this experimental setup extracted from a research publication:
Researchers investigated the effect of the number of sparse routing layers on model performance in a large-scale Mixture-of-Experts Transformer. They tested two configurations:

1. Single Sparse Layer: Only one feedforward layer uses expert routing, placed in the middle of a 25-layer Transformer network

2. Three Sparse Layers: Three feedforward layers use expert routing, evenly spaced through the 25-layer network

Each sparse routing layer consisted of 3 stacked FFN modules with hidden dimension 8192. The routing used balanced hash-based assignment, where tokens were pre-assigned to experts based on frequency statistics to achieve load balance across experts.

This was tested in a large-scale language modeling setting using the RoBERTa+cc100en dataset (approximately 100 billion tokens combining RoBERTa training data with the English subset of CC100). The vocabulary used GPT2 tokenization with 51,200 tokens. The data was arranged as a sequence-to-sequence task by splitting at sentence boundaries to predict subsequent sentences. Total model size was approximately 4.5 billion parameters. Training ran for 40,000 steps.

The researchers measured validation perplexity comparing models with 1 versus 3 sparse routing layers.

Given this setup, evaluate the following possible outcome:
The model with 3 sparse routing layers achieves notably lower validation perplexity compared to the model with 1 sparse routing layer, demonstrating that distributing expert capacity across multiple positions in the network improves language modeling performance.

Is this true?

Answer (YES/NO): NO